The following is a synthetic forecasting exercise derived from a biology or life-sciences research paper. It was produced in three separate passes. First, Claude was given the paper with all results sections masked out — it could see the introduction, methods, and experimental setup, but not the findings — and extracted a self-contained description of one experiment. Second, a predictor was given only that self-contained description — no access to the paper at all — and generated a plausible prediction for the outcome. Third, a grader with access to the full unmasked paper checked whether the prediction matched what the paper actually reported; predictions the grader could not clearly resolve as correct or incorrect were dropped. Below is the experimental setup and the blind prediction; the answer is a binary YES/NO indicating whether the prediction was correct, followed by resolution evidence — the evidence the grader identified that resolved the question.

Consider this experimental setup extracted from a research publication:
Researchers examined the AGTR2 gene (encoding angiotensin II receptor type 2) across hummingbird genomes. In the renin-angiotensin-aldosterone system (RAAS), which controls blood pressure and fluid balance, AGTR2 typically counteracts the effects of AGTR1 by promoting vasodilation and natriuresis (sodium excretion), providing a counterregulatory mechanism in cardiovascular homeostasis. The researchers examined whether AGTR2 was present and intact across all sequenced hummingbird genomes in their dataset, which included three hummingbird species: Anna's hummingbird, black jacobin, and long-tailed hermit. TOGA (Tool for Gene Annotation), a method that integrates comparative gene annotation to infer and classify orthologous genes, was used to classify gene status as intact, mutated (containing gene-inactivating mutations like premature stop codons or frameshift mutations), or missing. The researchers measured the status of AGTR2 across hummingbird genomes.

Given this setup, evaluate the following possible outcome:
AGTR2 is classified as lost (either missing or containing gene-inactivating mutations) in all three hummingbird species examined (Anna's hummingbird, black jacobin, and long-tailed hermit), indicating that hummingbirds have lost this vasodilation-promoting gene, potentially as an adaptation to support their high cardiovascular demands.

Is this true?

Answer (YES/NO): YES